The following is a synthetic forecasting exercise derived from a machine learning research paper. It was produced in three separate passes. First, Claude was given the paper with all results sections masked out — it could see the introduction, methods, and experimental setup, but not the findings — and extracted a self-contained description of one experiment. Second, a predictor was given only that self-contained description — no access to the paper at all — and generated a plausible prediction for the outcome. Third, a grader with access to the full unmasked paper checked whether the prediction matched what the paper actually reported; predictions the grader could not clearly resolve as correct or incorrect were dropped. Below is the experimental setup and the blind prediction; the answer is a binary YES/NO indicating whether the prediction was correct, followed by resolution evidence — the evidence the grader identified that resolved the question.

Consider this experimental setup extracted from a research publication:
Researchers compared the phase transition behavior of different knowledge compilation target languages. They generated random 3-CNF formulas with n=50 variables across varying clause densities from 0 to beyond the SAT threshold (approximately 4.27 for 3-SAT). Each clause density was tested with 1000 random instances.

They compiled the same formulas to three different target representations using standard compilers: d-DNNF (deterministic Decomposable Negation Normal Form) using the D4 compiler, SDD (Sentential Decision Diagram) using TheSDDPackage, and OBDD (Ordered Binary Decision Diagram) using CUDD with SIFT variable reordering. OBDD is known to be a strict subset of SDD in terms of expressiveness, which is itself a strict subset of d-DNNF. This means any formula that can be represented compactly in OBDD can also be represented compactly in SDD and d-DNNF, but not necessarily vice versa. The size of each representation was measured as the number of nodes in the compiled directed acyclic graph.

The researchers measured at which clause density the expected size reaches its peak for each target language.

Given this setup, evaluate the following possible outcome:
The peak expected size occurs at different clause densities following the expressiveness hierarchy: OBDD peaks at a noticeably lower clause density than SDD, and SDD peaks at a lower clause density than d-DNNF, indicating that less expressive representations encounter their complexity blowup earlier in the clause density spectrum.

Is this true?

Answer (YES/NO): NO